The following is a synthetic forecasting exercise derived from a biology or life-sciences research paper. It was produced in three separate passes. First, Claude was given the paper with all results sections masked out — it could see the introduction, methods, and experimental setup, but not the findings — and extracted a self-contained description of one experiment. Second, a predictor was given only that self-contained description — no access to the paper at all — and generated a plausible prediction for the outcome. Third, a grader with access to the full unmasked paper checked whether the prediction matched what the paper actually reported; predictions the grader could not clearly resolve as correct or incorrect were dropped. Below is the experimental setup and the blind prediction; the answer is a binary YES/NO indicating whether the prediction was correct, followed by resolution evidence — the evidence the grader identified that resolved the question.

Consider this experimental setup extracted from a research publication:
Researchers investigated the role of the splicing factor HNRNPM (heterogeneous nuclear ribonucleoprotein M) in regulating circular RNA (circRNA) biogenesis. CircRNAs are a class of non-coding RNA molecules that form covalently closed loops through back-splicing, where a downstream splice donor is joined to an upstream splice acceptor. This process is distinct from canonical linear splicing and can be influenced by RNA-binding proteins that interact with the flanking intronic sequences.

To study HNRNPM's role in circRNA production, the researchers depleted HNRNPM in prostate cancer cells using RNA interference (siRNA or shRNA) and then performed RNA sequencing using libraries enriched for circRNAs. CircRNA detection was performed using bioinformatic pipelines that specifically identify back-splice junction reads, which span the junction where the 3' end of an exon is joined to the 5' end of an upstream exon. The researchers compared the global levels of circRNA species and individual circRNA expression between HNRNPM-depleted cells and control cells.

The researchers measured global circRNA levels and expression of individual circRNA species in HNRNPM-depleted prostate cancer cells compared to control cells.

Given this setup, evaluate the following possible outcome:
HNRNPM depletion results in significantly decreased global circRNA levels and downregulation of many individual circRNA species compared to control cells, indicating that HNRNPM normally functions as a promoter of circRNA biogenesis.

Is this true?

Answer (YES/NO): NO